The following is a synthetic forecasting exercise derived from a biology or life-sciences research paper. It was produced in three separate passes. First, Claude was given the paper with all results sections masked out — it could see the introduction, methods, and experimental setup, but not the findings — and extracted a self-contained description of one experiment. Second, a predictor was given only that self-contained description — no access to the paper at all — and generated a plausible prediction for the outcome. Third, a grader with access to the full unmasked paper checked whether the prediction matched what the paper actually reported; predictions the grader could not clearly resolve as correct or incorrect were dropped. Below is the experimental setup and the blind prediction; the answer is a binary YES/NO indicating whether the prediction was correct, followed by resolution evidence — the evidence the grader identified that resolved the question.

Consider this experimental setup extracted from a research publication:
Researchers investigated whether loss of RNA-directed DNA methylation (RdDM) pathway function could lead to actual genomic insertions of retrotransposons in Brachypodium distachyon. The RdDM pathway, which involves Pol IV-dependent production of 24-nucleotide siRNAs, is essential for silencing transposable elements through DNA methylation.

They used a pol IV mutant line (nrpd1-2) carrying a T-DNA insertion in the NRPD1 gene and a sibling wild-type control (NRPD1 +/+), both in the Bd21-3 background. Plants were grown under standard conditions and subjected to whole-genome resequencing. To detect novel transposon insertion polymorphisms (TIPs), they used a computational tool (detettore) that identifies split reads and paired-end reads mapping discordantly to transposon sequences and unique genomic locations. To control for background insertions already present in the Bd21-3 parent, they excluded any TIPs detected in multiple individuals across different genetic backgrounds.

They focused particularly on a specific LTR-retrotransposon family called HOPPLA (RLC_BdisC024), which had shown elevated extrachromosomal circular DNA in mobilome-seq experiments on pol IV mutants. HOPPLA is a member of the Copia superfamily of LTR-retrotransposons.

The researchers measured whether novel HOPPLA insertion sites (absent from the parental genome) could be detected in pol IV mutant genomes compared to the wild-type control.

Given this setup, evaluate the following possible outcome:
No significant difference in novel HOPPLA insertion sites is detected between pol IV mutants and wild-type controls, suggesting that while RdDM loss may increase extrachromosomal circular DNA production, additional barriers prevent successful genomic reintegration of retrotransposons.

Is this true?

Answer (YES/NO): NO